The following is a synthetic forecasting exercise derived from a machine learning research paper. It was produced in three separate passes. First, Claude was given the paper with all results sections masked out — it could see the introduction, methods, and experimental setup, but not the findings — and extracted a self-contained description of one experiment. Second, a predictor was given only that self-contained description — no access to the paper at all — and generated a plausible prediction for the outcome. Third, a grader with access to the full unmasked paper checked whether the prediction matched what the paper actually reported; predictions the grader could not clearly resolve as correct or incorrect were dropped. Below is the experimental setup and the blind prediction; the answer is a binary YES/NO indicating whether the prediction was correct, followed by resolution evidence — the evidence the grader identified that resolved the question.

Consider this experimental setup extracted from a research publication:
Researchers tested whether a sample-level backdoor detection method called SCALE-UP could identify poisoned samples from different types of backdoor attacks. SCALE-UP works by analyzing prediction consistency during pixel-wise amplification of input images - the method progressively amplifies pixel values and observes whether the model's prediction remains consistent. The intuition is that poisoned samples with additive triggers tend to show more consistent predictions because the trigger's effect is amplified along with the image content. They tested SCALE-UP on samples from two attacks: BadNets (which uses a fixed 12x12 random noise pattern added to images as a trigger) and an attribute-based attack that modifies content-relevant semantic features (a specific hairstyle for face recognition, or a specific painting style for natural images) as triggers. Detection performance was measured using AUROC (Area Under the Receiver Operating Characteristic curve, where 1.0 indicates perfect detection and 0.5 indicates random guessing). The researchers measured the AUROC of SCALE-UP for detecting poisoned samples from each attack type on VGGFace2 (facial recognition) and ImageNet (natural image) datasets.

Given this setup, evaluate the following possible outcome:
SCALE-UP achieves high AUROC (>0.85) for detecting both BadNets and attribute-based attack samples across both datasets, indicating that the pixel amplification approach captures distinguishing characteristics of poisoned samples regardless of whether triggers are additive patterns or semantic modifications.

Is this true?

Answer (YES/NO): NO